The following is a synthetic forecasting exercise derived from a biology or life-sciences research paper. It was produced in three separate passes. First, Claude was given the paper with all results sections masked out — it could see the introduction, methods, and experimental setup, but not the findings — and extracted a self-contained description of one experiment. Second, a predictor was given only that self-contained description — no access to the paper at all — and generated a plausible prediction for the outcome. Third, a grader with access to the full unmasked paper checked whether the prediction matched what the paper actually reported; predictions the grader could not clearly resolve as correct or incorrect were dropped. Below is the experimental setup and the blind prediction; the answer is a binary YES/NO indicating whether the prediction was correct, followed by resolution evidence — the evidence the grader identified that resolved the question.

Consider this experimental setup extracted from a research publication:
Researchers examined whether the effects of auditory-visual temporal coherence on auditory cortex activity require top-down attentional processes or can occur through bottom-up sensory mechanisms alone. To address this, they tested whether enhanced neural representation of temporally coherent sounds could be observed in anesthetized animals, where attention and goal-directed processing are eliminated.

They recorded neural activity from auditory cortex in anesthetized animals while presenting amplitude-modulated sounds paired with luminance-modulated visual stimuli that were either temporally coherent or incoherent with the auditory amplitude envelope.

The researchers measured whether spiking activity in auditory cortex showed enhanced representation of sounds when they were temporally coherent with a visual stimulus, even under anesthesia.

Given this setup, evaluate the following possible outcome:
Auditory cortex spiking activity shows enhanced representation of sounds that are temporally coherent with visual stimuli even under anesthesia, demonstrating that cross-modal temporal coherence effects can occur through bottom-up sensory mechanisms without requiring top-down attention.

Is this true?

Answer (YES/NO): YES